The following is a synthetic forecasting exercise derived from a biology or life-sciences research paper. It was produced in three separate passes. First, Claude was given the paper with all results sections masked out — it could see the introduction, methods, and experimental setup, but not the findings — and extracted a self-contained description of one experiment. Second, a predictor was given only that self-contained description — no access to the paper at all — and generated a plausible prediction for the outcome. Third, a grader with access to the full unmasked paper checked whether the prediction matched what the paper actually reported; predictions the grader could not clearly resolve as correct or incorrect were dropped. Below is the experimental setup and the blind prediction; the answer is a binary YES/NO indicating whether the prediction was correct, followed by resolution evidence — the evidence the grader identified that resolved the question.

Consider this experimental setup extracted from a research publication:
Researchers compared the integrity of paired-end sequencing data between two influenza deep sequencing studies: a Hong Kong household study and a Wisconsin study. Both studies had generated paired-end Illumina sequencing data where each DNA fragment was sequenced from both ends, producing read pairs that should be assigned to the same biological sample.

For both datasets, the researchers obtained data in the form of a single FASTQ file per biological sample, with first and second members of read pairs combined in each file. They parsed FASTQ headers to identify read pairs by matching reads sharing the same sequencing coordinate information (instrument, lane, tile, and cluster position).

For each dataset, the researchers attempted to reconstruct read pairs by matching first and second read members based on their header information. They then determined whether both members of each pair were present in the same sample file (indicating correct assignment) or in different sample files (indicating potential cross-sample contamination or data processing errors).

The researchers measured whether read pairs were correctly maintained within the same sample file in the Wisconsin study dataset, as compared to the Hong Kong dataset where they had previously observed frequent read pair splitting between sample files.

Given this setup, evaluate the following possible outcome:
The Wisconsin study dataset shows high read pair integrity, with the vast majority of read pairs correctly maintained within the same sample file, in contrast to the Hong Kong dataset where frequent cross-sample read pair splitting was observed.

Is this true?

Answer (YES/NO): YES